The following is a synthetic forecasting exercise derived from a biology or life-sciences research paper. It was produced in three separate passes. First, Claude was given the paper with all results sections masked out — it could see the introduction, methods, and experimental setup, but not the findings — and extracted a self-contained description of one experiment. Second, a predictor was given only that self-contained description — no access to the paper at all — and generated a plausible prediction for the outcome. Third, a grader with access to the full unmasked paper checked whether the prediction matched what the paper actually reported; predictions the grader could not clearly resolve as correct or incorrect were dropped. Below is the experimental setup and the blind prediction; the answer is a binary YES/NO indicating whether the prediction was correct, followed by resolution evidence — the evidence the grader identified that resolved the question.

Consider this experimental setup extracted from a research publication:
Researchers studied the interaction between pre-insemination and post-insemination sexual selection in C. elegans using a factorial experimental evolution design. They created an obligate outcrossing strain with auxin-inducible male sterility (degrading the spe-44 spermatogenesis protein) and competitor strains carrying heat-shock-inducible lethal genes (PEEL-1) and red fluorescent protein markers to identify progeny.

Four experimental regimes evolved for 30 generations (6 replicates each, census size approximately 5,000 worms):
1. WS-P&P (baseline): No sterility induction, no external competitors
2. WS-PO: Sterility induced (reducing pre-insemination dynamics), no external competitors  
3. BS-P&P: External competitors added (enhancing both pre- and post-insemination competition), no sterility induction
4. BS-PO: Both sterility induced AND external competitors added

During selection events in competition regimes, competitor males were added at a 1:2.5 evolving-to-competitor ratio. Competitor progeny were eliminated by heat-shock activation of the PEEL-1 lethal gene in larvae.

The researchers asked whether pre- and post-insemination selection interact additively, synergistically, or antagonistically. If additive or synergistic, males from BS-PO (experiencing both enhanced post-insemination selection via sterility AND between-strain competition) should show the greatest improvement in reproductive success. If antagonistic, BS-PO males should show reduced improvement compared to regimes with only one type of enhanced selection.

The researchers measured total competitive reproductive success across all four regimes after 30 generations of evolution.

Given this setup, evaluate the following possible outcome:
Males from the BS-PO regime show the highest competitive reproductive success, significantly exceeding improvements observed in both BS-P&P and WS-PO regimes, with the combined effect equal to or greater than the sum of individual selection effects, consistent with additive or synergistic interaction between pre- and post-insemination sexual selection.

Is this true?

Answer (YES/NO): NO